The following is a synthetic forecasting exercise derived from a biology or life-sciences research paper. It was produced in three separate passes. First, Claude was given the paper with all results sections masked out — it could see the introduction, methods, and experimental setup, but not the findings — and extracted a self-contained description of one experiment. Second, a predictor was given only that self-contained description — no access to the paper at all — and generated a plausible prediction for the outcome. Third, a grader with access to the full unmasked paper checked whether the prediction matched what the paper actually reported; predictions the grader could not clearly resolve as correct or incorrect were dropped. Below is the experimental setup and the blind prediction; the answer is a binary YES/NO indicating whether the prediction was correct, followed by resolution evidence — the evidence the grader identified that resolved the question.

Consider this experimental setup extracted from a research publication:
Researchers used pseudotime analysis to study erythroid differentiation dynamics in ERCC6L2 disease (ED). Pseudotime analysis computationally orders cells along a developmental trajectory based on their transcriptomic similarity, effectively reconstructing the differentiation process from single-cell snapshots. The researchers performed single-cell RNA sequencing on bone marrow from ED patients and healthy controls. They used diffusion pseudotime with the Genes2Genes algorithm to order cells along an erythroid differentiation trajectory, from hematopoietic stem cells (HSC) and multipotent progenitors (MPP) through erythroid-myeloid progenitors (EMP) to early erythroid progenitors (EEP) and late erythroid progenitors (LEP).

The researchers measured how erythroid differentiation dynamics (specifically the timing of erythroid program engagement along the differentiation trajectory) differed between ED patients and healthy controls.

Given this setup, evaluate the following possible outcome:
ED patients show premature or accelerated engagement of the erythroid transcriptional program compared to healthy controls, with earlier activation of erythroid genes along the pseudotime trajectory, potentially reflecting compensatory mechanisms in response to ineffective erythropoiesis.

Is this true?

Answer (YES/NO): YES